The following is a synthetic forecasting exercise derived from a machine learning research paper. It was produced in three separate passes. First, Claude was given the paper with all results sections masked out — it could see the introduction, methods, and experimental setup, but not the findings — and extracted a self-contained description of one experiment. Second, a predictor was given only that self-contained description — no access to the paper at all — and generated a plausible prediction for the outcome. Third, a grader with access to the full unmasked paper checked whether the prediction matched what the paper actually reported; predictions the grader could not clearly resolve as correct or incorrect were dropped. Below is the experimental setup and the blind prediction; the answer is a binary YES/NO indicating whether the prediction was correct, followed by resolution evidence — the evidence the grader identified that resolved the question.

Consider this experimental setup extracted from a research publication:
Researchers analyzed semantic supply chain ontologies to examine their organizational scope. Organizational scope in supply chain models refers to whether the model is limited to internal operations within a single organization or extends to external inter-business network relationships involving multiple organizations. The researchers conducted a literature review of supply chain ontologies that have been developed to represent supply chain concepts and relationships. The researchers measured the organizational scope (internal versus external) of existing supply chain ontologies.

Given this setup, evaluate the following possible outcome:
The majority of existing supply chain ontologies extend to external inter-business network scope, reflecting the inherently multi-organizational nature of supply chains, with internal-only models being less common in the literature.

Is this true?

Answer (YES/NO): YES